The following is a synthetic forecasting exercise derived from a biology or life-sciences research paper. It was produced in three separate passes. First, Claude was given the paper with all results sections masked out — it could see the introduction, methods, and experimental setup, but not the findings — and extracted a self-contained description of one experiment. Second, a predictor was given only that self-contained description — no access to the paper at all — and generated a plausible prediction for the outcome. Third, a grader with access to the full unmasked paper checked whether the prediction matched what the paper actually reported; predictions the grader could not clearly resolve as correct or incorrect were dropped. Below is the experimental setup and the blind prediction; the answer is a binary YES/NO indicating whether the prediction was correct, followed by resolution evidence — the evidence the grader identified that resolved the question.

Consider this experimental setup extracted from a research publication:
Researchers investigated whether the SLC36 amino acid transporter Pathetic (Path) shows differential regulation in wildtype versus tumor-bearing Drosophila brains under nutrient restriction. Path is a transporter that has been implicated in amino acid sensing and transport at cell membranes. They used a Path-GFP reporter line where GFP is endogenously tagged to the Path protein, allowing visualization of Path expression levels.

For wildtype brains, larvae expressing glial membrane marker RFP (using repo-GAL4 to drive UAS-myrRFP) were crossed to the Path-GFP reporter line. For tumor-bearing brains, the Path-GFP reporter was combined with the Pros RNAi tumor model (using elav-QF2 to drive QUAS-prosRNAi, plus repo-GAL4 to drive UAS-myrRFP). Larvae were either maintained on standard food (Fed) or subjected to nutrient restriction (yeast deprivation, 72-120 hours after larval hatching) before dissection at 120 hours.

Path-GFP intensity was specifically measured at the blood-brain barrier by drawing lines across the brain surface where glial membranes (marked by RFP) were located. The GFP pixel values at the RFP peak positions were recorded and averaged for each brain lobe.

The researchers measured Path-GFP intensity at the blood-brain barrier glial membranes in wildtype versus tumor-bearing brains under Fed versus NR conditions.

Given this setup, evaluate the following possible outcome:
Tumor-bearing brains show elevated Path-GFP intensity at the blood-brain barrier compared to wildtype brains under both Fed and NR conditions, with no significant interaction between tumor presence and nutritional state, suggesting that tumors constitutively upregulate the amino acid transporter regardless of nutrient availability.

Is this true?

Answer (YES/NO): NO